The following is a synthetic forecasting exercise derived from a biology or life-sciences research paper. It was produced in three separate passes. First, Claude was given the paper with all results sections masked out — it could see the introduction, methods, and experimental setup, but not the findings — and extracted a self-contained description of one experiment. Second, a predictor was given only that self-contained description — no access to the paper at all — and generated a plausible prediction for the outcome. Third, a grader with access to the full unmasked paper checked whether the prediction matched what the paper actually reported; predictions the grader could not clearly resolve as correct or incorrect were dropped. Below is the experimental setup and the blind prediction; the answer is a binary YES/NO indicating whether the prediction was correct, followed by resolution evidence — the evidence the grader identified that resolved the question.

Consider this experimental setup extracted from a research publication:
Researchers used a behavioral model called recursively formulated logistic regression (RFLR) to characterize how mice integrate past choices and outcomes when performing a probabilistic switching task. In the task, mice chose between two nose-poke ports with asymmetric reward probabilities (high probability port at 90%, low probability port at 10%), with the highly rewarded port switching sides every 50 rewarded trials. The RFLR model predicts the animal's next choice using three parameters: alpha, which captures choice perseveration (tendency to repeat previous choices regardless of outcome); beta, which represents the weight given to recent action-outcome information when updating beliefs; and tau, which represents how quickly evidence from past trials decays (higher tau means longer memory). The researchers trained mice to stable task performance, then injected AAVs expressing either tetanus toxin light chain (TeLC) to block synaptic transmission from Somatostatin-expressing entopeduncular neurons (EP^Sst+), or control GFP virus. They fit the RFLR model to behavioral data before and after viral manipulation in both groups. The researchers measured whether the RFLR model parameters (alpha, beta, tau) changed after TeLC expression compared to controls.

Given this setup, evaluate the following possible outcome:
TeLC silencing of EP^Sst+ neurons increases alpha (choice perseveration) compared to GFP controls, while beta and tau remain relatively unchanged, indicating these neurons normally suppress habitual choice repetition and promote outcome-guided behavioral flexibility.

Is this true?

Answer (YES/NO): NO